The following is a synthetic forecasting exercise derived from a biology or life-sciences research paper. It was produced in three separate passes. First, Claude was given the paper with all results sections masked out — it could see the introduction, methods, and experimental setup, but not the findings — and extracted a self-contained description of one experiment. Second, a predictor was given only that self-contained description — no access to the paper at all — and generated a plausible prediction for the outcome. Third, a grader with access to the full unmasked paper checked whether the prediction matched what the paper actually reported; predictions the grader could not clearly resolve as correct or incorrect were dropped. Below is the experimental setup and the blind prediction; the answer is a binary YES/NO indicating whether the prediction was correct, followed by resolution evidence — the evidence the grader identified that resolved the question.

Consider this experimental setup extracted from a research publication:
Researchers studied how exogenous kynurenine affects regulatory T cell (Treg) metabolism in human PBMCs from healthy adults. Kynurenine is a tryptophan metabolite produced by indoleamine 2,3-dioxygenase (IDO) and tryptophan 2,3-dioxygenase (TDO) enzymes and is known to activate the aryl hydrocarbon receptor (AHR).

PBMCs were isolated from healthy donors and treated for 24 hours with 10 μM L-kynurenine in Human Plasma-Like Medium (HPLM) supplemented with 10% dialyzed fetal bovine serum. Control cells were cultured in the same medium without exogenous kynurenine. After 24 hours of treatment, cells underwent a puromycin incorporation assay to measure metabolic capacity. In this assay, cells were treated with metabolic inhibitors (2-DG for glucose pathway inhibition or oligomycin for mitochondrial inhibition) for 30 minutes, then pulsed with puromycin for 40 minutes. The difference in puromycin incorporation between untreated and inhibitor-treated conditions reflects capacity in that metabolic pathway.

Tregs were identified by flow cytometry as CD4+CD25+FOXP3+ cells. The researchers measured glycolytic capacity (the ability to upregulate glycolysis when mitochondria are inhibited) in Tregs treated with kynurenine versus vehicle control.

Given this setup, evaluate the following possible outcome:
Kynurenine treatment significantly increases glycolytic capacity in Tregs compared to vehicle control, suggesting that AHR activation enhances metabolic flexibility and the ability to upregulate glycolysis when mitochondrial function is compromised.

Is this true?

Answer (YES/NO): YES